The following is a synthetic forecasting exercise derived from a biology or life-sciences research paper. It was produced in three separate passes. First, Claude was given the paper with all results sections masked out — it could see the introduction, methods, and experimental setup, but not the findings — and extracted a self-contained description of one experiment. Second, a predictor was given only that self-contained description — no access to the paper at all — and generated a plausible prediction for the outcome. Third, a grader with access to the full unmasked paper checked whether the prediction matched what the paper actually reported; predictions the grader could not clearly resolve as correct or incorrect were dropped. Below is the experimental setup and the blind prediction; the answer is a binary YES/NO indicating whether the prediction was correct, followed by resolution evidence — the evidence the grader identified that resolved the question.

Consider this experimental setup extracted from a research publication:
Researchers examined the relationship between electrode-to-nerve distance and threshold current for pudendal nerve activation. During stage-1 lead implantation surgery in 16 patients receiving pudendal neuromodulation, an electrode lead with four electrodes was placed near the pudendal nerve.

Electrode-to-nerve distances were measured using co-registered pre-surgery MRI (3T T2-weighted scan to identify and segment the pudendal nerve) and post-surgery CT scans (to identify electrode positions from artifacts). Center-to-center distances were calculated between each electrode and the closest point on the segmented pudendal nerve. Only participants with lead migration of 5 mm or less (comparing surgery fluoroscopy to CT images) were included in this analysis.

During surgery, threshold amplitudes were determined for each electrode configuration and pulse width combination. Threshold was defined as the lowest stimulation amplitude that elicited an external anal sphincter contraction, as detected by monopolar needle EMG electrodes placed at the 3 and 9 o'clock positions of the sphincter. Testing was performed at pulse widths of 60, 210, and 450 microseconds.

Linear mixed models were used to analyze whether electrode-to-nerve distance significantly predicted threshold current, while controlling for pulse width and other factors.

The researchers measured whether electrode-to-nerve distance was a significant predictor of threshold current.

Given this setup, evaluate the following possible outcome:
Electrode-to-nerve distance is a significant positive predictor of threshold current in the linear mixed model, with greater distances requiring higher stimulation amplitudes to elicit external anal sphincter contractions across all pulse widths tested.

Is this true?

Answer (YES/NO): YES